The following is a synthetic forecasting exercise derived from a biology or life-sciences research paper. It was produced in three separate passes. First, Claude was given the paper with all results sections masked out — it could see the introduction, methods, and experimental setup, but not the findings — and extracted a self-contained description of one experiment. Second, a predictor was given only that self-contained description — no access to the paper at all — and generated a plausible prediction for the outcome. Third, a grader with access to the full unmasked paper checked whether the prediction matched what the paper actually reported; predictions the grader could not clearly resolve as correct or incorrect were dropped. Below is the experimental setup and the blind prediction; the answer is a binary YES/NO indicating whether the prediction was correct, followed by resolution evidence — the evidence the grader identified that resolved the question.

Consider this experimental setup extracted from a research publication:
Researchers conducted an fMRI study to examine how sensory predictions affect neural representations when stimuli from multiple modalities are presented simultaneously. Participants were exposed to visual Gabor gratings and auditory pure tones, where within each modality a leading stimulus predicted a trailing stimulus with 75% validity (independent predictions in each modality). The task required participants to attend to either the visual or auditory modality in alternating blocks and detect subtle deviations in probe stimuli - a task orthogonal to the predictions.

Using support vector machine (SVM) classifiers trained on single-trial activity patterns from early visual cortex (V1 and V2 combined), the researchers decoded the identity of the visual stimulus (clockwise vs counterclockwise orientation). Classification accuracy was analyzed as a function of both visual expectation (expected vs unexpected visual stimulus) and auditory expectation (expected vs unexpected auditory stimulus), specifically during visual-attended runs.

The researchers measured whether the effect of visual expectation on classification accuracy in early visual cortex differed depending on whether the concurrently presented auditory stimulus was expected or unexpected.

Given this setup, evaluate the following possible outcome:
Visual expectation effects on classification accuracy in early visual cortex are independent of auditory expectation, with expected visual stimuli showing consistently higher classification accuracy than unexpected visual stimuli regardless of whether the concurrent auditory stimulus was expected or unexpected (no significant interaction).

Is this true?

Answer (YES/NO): NO